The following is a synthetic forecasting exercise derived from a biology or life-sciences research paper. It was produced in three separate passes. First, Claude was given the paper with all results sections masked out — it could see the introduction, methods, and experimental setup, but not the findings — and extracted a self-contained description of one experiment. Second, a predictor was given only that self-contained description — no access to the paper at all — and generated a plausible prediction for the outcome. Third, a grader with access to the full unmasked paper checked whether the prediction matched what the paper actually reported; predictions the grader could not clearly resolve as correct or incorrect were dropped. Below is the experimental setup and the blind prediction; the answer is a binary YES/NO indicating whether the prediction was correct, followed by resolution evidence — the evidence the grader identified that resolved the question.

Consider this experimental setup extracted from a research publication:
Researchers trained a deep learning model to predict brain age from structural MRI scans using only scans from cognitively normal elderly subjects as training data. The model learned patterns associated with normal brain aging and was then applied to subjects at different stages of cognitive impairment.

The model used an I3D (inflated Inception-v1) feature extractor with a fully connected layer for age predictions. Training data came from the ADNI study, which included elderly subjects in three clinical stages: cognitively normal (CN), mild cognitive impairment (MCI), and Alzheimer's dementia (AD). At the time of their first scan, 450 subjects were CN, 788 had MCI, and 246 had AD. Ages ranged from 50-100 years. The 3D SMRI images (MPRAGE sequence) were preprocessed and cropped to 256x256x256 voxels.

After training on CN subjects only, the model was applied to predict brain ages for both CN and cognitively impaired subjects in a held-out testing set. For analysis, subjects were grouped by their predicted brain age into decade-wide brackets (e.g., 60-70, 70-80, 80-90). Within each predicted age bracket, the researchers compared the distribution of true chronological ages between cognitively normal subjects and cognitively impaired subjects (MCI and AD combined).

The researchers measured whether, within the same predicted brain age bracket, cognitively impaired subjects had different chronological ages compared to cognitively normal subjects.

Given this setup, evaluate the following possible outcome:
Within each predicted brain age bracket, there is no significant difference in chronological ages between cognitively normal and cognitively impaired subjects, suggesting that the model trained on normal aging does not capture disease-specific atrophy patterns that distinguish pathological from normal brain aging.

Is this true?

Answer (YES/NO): NO